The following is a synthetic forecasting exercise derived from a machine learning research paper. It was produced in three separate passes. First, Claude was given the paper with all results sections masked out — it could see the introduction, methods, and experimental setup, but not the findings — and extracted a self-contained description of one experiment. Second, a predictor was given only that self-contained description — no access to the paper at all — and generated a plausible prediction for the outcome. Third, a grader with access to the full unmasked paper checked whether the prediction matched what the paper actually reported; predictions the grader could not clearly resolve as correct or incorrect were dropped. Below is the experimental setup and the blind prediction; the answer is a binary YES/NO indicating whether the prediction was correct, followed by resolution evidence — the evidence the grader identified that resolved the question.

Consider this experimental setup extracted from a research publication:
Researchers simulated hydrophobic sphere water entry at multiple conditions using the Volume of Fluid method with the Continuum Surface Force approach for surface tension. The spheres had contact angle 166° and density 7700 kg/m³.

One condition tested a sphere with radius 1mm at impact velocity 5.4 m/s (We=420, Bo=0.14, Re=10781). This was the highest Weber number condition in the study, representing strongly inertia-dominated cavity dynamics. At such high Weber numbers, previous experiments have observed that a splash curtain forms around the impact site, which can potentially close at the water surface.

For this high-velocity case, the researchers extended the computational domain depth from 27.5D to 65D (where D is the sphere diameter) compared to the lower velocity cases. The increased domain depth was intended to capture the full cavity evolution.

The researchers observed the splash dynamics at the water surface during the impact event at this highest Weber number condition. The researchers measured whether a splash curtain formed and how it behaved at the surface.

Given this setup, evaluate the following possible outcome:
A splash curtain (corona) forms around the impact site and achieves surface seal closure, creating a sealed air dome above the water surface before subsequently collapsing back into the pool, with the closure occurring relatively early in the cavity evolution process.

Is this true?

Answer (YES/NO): YES